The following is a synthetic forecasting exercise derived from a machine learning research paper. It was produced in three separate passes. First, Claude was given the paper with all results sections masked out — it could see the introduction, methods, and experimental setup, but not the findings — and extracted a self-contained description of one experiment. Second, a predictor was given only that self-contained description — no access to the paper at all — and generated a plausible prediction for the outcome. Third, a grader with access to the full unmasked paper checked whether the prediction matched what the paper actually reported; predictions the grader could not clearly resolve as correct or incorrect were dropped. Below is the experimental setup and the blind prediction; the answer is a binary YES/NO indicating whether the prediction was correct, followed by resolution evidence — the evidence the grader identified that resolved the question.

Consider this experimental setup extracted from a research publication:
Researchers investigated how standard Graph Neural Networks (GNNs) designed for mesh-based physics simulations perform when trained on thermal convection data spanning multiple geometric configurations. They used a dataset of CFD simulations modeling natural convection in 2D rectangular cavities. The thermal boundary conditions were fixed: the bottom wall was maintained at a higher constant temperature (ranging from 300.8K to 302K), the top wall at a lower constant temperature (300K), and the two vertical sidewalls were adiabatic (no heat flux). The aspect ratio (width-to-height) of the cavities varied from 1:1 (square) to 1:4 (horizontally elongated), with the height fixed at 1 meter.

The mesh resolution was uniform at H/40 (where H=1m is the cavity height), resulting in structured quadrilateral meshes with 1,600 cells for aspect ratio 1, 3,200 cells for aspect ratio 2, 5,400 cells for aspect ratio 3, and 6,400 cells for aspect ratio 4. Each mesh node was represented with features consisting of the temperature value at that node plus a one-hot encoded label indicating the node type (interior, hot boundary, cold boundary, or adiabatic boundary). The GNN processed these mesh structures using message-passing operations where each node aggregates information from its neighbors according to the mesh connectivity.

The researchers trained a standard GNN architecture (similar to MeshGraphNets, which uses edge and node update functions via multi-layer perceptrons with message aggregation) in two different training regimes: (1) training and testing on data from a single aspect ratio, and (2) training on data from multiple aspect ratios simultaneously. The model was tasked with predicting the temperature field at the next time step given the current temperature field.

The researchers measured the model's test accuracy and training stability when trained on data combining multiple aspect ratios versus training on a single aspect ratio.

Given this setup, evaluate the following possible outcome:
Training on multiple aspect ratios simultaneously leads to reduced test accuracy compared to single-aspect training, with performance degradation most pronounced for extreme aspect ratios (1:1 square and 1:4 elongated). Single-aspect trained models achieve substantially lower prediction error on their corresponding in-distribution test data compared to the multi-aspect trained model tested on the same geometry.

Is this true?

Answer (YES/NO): NO